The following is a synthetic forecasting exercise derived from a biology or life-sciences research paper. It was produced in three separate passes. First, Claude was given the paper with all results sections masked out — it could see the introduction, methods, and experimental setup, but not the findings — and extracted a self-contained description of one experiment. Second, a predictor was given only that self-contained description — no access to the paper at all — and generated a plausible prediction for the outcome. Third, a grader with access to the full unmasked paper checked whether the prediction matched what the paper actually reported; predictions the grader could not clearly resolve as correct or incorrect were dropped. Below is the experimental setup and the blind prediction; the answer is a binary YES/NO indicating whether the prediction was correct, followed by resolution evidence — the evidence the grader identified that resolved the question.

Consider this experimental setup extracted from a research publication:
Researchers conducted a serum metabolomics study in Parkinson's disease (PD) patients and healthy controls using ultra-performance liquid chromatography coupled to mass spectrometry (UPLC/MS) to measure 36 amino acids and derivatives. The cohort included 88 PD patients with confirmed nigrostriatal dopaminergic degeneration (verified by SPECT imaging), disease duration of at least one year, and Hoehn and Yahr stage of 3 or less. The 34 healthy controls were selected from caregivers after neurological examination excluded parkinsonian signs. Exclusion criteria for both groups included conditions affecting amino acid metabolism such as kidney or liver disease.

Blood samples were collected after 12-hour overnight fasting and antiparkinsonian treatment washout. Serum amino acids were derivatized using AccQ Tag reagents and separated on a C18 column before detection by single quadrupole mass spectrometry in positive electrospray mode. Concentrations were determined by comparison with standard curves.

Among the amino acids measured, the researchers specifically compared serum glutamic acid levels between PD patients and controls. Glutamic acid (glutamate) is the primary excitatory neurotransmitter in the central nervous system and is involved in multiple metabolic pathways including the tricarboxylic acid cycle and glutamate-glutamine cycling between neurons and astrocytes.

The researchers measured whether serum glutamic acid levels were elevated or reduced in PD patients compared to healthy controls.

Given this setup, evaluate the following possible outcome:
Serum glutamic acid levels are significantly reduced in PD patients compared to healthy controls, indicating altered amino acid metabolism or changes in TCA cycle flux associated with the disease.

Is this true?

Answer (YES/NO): YES